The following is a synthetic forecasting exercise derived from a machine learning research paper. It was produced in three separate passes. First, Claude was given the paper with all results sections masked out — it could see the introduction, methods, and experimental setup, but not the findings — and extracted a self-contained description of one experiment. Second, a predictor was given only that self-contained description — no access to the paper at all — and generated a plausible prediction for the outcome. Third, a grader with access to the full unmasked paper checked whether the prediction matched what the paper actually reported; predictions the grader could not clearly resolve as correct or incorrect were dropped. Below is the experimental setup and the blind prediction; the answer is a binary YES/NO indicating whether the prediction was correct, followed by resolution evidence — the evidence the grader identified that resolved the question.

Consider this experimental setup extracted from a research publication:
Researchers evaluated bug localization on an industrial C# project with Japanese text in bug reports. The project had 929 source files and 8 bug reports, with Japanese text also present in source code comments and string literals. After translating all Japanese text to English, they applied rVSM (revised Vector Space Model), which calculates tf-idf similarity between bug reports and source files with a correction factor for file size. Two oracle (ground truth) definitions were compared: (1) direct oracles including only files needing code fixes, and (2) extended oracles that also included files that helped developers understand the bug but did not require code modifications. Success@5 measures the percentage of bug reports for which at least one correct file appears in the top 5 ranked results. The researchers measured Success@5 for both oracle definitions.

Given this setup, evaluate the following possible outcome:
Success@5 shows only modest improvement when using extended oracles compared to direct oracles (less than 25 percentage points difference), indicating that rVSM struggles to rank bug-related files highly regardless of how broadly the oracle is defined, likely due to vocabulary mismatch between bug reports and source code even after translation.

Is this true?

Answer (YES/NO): NO